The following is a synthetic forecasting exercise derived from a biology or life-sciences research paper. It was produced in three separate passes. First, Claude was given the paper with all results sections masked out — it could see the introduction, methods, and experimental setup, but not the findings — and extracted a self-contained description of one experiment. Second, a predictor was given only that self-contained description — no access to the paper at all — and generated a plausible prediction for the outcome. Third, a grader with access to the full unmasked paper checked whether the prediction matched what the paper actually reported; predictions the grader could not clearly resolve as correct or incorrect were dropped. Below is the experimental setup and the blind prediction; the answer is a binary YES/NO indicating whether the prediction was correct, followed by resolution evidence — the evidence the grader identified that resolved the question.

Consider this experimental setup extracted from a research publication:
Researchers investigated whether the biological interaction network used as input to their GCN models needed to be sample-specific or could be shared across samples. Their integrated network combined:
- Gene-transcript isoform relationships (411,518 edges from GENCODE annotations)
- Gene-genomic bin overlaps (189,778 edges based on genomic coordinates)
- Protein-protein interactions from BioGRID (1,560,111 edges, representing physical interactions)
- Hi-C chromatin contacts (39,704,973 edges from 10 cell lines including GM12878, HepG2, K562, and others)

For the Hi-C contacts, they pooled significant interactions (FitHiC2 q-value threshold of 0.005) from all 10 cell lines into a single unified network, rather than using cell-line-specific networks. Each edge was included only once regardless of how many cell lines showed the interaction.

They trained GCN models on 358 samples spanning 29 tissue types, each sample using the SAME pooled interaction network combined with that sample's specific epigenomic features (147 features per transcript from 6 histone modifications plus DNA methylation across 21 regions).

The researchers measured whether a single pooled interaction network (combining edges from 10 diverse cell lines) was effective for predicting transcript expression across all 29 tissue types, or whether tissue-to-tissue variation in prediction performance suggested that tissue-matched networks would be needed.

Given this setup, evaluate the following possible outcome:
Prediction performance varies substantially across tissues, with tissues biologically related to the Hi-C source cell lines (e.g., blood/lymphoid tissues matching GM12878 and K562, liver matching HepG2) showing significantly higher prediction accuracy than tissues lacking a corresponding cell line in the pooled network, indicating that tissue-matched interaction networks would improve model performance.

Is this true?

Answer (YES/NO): NO